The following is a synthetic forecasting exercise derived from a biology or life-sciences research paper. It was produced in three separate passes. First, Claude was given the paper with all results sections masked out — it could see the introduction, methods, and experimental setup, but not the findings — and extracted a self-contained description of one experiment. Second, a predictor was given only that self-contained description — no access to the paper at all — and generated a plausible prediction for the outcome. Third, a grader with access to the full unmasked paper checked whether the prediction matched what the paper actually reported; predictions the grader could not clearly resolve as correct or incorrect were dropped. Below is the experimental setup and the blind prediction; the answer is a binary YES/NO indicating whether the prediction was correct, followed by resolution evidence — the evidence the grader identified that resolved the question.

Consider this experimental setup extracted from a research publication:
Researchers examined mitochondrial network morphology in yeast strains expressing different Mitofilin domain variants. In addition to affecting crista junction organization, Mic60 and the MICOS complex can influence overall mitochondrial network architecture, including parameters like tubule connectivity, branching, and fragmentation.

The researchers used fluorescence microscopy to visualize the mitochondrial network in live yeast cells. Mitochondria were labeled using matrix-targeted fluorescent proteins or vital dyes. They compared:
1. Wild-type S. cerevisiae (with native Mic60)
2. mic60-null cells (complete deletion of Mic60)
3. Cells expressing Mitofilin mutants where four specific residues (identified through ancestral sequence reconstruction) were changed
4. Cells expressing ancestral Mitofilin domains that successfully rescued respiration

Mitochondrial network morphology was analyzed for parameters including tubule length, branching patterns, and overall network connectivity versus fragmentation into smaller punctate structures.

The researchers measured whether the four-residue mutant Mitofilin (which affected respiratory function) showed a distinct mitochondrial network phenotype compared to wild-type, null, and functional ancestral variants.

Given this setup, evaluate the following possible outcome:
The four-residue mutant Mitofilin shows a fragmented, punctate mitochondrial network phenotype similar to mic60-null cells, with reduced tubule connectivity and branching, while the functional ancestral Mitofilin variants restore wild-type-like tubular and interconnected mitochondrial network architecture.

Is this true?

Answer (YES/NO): NO